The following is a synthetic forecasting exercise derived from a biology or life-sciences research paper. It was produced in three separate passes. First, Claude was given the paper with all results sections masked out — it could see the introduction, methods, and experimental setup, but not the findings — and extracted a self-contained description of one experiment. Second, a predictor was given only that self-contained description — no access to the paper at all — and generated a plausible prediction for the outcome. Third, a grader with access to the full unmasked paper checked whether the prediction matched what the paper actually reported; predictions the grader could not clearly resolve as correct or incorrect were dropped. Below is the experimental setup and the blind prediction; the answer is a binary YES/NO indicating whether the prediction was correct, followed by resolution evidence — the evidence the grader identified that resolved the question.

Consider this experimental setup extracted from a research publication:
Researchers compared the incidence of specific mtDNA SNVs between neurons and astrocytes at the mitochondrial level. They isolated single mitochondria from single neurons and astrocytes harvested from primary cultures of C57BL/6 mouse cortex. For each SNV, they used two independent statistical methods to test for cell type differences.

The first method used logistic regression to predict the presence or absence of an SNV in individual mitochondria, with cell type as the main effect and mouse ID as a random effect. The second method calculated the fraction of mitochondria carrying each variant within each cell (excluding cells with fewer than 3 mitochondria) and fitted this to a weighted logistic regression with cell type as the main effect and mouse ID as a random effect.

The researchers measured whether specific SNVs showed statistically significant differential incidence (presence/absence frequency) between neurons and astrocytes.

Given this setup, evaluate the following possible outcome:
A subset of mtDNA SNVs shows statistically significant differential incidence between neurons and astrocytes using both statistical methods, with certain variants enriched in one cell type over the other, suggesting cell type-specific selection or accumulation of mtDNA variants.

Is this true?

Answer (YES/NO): YES